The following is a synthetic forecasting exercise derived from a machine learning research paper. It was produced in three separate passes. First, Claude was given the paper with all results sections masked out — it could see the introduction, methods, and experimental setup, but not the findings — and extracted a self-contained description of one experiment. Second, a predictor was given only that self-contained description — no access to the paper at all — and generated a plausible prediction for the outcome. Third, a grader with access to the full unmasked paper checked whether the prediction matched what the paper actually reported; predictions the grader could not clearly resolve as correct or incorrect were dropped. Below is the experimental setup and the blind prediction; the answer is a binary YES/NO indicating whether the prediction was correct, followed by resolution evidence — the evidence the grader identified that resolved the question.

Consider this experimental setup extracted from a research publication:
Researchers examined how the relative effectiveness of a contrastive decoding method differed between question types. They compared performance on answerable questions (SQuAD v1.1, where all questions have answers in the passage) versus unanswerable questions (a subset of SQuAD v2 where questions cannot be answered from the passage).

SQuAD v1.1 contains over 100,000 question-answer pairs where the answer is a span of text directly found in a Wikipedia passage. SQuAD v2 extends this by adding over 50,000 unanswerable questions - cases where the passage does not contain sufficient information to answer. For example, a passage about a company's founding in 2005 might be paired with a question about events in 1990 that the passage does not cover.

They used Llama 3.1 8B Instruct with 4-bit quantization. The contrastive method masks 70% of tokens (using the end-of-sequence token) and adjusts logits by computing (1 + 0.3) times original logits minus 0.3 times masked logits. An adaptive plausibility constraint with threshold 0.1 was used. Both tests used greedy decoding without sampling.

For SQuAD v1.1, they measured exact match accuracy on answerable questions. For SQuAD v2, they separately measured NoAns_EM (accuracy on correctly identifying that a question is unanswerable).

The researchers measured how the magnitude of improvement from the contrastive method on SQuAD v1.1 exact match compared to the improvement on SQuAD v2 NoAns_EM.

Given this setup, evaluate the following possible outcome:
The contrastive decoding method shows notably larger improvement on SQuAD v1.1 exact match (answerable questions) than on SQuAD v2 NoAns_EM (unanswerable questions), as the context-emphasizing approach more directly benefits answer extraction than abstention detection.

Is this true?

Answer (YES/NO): NO